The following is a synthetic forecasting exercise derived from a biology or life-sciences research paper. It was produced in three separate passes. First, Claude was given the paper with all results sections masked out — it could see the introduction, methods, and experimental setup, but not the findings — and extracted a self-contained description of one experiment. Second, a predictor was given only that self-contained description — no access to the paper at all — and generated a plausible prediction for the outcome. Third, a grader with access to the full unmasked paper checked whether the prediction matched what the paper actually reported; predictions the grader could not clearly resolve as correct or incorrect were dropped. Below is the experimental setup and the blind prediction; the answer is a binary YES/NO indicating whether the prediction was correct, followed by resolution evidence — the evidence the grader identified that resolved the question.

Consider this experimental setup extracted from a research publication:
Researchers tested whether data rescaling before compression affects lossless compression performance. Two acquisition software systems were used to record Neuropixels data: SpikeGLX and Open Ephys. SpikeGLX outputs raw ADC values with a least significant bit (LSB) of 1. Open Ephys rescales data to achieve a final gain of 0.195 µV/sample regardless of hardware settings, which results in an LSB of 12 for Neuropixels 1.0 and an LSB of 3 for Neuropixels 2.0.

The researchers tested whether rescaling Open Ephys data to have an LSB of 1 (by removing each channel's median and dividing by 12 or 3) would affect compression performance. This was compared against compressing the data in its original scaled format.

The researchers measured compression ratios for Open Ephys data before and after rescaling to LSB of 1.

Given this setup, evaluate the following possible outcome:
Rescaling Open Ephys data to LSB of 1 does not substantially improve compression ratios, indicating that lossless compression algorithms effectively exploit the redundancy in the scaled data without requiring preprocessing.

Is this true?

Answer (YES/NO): NO